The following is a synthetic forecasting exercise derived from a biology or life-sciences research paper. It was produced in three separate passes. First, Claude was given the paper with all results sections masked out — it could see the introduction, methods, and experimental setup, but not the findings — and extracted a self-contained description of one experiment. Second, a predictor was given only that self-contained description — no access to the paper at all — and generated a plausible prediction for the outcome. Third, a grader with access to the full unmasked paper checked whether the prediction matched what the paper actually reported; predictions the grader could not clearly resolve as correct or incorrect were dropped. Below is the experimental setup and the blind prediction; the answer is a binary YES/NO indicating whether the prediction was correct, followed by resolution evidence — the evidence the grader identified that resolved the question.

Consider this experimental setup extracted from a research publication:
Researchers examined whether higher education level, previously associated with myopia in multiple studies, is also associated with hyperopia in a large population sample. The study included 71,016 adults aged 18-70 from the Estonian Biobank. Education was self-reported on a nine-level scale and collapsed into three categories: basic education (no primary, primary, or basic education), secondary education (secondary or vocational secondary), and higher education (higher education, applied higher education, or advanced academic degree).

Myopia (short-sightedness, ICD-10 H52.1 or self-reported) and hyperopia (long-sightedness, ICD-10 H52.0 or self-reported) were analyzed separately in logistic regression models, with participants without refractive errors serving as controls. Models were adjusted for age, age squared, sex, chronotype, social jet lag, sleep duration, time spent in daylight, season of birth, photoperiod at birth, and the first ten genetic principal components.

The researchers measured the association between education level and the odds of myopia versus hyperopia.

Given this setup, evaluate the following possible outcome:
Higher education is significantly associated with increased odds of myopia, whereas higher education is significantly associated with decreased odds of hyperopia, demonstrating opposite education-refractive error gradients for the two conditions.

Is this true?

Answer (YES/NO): YES